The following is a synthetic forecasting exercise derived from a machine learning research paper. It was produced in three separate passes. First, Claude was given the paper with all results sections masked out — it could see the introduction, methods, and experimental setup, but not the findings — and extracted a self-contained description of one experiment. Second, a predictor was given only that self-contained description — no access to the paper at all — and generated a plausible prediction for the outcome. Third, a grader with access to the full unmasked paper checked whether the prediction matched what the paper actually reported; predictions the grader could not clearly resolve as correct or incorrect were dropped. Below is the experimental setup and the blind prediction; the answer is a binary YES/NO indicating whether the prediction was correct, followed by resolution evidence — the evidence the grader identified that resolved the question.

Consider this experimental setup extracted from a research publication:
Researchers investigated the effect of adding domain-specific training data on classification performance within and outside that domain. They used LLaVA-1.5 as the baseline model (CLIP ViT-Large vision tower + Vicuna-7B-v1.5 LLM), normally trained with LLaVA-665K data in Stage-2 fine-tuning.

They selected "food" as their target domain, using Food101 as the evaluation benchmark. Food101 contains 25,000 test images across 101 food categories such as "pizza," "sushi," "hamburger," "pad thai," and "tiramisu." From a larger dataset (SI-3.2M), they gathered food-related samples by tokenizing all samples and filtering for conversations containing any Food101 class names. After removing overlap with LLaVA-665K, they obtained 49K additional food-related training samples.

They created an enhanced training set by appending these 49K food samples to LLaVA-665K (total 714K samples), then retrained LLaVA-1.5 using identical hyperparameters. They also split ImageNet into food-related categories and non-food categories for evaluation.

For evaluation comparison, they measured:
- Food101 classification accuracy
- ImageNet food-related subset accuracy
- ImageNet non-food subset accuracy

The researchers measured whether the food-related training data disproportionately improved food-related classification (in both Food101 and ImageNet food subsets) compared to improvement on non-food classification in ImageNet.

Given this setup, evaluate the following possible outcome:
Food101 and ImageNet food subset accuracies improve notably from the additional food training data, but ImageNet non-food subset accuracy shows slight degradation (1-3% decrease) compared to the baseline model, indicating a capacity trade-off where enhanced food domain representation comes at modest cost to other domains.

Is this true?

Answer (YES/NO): NO